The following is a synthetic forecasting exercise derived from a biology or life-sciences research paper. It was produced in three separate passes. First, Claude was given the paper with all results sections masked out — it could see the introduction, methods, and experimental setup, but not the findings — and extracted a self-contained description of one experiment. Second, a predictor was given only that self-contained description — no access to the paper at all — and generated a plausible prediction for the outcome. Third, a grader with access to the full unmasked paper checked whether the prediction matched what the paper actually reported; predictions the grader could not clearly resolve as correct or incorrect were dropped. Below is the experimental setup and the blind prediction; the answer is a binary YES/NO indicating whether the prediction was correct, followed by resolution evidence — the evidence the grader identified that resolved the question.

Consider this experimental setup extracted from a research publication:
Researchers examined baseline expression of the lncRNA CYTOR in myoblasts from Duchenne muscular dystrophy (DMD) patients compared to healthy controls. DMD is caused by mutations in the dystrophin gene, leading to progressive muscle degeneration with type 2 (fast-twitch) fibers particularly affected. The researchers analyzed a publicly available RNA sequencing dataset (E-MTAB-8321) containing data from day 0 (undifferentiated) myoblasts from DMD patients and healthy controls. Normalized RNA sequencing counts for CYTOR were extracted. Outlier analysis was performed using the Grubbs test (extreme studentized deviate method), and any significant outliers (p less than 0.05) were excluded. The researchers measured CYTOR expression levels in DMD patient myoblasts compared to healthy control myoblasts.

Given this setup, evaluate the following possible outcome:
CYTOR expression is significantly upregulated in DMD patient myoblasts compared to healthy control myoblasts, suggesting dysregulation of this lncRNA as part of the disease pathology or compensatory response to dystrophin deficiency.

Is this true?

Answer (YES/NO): NO